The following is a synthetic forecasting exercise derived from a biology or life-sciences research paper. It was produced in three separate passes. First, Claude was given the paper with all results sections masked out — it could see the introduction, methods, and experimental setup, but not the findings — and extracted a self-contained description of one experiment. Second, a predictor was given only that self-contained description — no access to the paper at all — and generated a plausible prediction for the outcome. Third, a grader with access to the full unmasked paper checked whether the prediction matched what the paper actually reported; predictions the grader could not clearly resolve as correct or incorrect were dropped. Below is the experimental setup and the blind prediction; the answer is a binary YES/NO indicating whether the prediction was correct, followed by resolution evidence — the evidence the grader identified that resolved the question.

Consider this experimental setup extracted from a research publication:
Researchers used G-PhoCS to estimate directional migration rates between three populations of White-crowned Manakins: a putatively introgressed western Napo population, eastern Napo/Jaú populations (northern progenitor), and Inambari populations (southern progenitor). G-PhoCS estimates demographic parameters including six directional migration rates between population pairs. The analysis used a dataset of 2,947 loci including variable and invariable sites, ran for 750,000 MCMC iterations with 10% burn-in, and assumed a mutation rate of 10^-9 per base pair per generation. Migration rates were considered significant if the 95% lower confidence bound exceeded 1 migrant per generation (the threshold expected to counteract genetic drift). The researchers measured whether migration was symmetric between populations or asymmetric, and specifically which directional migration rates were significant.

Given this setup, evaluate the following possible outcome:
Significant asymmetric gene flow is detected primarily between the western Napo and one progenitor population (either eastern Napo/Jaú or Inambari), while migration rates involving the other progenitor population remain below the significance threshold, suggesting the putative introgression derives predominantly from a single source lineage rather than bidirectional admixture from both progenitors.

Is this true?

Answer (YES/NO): YES